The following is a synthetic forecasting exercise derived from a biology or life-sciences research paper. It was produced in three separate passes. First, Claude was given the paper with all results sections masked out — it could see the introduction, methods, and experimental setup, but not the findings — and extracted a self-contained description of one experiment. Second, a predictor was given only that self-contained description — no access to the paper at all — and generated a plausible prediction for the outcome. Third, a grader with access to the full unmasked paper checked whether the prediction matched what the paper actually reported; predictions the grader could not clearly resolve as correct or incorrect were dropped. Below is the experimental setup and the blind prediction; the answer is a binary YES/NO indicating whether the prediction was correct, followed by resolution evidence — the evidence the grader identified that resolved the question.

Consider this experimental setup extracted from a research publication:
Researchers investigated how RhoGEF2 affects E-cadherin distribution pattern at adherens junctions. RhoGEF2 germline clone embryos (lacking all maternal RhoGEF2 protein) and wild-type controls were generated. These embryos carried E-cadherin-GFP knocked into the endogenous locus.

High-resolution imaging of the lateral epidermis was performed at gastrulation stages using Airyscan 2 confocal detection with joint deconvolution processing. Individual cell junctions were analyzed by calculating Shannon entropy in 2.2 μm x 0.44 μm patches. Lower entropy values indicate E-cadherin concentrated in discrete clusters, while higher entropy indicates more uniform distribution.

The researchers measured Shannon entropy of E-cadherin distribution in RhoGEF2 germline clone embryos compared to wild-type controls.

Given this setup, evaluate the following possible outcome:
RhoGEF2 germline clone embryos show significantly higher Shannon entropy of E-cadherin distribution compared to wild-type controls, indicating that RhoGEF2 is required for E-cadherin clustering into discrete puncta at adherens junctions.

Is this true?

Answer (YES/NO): YES